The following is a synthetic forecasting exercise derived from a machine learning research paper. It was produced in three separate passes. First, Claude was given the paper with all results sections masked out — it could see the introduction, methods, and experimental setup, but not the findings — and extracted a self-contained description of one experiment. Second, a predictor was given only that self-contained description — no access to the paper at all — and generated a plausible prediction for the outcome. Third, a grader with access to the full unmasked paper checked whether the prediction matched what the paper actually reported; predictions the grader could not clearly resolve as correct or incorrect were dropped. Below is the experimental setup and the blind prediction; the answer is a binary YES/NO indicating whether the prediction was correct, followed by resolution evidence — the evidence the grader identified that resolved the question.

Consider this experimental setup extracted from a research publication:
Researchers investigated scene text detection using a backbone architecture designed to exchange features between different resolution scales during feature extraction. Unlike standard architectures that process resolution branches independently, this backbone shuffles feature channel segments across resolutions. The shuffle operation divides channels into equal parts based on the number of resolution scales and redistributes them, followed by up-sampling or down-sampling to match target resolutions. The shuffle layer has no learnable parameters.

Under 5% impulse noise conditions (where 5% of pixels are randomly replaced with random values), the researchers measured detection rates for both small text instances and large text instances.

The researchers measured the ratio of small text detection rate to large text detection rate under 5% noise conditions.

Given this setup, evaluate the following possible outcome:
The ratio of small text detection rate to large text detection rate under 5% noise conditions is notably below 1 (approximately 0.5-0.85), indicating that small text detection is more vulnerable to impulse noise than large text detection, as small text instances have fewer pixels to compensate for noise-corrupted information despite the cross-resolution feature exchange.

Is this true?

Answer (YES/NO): NO